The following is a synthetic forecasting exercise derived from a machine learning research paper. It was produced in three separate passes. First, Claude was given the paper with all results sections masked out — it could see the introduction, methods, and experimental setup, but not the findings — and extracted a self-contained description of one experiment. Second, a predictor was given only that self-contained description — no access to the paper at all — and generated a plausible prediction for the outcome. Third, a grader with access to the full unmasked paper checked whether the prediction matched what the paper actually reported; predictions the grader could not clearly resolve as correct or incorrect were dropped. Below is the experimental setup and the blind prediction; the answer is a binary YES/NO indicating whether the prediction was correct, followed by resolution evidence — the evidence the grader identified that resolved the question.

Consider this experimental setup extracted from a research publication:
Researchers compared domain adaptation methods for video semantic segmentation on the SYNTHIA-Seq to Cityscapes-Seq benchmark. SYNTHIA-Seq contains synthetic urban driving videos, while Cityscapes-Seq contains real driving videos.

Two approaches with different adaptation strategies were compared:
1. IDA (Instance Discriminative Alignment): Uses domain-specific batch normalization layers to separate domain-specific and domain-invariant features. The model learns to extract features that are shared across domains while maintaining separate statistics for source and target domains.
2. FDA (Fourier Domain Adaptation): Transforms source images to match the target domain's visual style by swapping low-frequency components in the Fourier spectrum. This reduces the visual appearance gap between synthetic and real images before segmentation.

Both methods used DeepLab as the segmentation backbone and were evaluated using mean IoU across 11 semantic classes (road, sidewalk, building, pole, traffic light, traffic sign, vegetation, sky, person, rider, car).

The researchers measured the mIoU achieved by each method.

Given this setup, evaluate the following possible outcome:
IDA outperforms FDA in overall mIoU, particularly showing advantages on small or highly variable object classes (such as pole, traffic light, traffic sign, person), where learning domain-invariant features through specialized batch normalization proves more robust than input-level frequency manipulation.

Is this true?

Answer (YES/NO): NO